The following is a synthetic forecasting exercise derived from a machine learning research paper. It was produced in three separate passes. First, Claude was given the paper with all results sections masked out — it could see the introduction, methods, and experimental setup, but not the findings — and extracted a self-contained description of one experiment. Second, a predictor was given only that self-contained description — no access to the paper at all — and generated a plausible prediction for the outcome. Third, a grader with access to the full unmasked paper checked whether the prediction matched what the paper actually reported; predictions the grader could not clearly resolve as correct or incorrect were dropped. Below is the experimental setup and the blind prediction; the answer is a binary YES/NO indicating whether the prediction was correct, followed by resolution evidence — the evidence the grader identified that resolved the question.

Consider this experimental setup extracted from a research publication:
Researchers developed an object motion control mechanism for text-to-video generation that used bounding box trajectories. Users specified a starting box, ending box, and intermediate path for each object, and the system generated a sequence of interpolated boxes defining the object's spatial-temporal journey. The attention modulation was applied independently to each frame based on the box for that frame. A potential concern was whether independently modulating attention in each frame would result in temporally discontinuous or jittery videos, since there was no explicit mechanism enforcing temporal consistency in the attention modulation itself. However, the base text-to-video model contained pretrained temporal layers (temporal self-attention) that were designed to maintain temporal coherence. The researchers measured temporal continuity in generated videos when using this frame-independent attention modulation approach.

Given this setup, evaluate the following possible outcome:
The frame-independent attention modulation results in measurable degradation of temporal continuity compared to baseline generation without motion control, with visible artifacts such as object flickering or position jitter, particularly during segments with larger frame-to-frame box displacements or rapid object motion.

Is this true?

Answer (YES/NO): NO